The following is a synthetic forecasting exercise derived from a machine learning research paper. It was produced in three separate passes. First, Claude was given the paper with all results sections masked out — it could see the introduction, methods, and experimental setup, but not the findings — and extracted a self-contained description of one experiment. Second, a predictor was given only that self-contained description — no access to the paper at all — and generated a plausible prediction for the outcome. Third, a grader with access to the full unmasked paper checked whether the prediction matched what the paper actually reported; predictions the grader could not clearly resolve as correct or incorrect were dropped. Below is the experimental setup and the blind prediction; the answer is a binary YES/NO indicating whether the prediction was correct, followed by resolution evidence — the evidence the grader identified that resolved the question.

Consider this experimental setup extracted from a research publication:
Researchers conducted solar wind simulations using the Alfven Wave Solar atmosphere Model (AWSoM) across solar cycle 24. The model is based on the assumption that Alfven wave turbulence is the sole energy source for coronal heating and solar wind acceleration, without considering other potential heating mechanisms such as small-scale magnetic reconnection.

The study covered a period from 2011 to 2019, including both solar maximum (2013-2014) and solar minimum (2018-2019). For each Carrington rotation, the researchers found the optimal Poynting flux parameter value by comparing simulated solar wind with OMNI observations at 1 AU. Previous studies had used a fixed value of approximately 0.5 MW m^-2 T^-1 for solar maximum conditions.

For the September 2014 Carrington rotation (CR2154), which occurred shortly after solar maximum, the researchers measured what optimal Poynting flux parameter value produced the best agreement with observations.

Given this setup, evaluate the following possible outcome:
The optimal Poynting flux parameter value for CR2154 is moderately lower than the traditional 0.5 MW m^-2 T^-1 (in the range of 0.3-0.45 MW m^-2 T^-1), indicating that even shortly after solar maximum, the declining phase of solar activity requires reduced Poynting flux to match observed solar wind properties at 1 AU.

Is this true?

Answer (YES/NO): YES